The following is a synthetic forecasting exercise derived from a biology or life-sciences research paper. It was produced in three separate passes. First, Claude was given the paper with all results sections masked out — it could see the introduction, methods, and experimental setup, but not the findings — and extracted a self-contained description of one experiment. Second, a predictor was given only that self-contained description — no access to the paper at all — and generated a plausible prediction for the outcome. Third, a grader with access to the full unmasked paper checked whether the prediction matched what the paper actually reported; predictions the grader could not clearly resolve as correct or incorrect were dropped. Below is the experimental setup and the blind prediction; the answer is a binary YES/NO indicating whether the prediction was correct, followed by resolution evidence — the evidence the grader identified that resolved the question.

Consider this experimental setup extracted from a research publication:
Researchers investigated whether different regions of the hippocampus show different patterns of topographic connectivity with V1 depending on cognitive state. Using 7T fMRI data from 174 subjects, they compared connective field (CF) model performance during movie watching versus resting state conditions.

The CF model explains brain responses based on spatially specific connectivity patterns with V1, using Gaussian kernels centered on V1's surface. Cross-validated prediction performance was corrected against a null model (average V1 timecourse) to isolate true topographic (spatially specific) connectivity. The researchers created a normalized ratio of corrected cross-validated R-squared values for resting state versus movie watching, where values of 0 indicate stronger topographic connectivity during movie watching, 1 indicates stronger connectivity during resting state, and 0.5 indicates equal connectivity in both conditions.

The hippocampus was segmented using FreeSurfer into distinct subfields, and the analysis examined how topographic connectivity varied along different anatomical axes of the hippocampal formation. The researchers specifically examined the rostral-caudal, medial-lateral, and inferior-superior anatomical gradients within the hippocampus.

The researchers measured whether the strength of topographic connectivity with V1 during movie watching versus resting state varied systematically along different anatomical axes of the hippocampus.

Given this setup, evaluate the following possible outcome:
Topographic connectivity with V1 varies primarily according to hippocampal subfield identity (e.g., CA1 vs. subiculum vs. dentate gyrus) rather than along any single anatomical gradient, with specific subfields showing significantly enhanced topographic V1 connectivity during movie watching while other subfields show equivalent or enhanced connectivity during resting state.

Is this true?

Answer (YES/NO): NO